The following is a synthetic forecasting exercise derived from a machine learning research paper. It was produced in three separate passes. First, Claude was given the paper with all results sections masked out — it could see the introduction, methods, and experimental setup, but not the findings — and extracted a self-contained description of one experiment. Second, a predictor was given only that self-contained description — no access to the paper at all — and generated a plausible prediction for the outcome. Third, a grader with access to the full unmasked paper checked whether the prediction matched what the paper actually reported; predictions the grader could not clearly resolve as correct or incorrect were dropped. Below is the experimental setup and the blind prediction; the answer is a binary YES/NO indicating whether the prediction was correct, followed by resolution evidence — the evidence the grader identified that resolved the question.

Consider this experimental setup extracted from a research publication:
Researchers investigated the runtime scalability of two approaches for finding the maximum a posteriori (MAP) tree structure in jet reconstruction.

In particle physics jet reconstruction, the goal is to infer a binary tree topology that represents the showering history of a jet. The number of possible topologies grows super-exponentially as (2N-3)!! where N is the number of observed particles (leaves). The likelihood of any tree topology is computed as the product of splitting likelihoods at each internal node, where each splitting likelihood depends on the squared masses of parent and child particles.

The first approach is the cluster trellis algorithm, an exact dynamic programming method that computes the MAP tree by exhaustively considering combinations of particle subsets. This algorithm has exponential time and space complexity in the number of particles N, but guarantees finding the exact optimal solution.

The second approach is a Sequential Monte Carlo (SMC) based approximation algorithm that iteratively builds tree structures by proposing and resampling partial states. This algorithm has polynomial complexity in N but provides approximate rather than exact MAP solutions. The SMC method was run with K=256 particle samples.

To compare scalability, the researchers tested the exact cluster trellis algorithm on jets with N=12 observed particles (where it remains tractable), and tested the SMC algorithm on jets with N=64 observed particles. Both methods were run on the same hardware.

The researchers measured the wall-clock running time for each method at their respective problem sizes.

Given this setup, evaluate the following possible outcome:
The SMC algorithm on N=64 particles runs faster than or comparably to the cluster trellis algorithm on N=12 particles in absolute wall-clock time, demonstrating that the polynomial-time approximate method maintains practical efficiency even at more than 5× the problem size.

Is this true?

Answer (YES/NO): YES